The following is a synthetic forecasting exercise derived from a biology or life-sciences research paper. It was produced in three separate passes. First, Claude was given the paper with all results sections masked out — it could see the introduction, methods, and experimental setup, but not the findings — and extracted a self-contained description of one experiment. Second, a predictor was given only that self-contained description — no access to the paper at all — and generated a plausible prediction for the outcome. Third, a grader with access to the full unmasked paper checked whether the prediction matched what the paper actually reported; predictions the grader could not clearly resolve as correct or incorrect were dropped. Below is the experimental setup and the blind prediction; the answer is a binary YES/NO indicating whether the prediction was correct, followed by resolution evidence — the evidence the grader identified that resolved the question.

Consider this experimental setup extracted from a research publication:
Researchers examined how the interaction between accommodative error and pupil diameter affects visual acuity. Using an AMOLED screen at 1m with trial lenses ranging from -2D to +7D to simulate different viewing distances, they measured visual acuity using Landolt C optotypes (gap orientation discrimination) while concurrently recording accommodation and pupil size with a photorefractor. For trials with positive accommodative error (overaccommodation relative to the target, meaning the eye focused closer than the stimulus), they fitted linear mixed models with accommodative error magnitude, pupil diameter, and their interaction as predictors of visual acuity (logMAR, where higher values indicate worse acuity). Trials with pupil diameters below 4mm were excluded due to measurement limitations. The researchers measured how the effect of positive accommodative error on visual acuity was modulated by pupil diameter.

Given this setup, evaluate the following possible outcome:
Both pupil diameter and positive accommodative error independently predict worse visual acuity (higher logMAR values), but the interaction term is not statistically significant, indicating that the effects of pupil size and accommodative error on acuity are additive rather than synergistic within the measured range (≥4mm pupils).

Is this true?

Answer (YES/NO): NO